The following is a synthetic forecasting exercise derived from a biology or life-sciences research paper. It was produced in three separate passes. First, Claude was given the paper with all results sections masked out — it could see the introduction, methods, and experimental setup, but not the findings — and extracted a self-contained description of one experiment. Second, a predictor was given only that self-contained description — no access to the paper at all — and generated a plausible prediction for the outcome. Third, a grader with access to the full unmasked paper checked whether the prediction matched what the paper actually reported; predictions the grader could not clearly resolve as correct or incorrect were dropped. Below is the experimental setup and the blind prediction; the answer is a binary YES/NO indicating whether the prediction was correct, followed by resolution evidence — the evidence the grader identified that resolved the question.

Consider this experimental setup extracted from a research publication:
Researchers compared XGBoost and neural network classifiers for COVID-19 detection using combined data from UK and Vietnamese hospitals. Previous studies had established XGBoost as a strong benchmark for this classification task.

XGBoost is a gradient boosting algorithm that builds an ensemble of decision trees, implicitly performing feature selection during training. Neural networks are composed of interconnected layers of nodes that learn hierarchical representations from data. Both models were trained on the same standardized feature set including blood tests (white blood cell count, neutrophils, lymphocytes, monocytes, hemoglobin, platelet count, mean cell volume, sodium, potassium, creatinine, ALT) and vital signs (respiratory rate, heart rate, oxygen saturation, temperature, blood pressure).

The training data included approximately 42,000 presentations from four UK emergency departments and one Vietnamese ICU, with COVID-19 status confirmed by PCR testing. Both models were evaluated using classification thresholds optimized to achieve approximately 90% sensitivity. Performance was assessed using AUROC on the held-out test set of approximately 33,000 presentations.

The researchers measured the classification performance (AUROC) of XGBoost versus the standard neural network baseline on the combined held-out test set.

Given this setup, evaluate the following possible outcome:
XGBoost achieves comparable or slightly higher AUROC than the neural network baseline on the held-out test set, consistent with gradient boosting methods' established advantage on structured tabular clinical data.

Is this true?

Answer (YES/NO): YES